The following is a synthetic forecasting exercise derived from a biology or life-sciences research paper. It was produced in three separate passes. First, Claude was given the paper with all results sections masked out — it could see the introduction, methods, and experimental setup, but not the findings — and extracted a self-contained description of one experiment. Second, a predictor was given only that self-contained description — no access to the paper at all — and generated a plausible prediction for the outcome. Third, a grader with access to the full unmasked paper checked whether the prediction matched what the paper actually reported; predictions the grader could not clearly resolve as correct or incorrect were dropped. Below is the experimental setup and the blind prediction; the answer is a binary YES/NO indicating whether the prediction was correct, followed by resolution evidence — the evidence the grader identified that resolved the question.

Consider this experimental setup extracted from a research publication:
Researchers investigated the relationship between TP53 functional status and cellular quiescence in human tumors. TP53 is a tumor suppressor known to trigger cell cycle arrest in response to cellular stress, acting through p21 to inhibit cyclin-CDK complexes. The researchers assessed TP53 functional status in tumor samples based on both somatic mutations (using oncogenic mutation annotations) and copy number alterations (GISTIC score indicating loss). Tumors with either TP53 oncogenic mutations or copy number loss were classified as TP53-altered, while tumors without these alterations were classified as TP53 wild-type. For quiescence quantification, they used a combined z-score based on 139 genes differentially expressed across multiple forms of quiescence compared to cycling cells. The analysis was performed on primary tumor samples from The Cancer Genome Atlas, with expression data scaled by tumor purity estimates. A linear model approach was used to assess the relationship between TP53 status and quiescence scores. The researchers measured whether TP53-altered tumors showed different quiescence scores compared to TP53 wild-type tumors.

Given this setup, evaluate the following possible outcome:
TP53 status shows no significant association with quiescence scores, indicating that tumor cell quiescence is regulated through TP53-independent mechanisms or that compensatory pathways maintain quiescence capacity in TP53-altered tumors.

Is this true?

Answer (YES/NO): NO